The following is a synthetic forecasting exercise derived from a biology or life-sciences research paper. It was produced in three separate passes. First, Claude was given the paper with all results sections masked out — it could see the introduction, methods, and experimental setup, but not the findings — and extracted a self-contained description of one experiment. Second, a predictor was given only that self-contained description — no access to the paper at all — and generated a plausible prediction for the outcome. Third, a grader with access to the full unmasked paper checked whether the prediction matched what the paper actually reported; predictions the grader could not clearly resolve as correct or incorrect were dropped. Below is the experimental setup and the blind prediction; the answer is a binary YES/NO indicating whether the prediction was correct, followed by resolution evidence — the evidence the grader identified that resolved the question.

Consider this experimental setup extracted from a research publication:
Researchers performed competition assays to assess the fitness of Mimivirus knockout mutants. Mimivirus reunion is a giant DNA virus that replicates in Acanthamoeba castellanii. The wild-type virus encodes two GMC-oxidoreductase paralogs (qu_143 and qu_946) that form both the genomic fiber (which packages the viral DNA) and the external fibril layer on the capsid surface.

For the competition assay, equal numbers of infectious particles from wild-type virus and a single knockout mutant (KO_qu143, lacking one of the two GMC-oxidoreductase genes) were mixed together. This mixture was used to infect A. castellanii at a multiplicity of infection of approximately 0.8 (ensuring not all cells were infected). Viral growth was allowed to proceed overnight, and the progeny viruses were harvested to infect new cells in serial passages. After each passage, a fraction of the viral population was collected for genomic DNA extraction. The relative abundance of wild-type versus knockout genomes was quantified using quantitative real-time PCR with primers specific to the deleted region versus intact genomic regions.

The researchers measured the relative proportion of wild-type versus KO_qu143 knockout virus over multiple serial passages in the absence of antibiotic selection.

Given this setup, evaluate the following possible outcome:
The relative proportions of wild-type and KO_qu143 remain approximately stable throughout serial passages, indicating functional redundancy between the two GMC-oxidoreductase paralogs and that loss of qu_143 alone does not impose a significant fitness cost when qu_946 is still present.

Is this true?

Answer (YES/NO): YES